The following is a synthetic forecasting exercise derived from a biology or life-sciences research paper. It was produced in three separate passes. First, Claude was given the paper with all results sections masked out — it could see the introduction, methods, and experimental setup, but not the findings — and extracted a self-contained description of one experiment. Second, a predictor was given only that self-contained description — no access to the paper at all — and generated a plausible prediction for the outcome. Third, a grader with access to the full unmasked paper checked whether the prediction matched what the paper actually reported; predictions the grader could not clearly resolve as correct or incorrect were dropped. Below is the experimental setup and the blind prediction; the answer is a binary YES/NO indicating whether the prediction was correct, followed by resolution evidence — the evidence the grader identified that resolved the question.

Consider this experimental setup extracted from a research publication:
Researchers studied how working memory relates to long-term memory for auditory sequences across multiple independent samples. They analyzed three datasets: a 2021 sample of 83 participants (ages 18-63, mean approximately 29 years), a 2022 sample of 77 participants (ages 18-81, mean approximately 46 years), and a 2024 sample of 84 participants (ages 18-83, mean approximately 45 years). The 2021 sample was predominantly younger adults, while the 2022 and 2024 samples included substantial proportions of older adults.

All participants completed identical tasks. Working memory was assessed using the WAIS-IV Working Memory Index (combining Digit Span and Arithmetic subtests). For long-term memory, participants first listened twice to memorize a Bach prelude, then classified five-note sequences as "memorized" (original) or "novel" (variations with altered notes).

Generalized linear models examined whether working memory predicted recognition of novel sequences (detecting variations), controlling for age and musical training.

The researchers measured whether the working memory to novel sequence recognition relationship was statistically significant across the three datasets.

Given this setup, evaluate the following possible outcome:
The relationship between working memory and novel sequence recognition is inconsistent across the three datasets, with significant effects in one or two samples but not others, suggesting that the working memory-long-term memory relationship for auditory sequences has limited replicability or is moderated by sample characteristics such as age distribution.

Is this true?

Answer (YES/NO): YES